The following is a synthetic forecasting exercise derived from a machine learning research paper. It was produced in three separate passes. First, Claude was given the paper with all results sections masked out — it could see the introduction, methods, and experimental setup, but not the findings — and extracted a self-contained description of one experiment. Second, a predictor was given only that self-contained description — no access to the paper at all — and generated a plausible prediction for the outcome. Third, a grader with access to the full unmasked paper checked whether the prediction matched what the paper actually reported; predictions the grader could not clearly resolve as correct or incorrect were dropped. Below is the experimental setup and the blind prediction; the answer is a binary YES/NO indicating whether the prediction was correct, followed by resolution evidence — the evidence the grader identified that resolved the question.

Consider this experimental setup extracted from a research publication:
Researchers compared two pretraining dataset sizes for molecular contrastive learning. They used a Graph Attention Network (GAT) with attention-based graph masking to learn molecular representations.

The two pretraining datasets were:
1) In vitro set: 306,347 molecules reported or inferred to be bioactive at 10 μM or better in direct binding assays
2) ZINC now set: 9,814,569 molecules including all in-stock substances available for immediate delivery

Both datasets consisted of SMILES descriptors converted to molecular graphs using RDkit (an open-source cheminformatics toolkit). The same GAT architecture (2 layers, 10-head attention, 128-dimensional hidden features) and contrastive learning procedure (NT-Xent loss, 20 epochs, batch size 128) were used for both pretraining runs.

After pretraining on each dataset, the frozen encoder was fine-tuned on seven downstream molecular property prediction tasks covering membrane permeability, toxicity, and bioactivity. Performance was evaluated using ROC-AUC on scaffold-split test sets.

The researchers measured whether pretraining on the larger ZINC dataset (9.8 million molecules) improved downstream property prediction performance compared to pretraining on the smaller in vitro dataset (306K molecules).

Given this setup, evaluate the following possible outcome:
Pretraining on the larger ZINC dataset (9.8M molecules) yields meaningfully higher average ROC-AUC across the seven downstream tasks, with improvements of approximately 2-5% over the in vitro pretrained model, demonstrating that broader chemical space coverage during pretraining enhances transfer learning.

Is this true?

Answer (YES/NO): NO